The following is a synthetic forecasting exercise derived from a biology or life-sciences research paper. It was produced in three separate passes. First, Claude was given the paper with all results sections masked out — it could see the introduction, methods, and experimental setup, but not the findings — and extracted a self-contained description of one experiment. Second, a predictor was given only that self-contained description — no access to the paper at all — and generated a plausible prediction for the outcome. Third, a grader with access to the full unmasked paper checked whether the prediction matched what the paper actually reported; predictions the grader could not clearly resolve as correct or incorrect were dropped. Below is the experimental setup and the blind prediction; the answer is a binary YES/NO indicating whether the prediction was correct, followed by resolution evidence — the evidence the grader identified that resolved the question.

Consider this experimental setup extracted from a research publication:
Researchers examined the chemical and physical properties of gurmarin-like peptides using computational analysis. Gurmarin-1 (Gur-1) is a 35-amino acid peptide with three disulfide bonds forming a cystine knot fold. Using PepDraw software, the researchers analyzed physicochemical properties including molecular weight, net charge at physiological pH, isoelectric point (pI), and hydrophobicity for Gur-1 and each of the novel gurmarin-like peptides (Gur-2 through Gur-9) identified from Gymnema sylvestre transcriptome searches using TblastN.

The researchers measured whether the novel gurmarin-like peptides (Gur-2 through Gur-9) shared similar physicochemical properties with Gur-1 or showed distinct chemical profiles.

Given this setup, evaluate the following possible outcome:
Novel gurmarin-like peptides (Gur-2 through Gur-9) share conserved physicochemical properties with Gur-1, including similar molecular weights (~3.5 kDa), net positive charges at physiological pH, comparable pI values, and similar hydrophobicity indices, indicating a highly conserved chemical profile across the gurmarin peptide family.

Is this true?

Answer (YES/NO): NO